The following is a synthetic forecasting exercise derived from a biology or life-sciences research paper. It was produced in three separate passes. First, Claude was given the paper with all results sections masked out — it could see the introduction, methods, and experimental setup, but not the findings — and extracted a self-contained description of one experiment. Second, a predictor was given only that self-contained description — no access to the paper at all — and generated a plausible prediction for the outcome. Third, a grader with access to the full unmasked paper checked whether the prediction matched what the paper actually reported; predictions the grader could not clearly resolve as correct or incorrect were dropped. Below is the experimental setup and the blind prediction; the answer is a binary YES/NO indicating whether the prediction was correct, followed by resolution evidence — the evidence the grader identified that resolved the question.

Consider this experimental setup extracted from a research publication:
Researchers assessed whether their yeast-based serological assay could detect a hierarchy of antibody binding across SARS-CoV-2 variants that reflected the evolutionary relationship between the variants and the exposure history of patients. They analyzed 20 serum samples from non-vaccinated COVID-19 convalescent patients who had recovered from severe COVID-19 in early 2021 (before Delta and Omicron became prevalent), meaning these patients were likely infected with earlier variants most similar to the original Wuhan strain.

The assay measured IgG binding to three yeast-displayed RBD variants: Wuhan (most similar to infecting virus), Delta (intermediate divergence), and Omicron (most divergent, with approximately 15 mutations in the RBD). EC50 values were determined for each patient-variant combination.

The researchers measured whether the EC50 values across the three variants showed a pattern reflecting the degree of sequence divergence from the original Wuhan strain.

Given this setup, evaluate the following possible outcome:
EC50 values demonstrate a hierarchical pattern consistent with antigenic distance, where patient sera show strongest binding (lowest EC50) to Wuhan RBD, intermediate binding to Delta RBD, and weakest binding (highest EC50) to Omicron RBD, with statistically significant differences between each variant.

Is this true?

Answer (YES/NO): NO